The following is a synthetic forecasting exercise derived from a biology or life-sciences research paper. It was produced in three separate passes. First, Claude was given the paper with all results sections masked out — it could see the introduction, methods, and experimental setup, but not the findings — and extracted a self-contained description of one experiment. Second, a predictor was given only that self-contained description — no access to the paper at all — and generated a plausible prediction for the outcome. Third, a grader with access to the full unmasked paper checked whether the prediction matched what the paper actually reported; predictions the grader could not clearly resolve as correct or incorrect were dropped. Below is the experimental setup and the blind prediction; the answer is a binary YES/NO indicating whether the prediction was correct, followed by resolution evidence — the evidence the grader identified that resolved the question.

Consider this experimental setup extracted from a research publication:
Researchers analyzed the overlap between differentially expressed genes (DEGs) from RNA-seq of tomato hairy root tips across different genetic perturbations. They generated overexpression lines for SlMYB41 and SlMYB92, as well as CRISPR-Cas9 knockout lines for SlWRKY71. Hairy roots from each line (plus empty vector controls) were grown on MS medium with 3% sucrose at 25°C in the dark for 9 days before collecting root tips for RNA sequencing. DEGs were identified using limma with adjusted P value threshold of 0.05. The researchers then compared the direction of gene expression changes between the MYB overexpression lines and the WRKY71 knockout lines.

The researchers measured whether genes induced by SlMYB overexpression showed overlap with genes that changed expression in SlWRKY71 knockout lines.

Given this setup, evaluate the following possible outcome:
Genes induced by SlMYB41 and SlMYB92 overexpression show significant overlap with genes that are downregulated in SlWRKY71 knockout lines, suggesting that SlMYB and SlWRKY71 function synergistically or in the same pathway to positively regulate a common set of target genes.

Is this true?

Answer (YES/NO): NO